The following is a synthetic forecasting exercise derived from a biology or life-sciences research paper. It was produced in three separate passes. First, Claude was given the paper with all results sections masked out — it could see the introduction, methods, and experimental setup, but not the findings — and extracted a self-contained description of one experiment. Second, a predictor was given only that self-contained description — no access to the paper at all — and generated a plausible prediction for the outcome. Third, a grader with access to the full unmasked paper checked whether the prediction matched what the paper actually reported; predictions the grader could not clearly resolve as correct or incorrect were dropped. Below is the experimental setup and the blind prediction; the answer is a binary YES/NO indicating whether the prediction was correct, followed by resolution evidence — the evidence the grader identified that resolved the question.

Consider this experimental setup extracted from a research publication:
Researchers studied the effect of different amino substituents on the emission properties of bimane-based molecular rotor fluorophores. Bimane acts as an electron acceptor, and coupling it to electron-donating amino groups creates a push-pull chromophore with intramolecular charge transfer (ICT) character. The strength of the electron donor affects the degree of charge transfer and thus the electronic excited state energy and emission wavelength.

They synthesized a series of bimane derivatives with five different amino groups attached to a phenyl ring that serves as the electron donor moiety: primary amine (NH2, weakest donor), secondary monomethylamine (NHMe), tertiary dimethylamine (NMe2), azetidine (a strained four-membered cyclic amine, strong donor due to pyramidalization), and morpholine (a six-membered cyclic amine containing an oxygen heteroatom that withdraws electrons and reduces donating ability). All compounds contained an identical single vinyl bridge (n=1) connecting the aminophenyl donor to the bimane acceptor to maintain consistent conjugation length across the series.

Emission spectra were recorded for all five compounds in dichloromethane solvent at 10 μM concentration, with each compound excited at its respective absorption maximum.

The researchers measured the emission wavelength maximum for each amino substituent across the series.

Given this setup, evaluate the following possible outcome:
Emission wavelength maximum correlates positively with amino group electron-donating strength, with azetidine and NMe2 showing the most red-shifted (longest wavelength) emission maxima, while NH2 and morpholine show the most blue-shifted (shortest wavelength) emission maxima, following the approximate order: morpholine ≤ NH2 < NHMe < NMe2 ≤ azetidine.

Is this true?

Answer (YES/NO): NO